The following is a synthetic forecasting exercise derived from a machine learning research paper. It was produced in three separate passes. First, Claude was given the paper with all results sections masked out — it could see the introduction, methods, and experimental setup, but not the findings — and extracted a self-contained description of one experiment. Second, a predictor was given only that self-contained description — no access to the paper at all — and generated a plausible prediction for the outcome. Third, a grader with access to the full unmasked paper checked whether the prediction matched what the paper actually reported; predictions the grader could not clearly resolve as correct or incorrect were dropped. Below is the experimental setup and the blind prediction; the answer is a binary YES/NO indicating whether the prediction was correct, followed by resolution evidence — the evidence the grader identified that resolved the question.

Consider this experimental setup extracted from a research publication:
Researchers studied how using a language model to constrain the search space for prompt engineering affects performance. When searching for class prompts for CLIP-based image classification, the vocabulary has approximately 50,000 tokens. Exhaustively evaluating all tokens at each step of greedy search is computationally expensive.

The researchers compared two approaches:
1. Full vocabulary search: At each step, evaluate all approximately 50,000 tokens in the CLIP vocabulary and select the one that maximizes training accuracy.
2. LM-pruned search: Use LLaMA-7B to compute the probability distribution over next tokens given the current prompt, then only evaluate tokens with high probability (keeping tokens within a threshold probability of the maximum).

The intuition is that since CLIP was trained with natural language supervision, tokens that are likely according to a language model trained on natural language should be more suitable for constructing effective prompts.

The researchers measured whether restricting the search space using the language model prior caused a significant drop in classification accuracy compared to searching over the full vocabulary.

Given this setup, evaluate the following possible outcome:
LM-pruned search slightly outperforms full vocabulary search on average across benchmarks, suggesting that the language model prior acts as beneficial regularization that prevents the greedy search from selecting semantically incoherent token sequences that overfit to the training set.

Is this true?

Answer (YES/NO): NO